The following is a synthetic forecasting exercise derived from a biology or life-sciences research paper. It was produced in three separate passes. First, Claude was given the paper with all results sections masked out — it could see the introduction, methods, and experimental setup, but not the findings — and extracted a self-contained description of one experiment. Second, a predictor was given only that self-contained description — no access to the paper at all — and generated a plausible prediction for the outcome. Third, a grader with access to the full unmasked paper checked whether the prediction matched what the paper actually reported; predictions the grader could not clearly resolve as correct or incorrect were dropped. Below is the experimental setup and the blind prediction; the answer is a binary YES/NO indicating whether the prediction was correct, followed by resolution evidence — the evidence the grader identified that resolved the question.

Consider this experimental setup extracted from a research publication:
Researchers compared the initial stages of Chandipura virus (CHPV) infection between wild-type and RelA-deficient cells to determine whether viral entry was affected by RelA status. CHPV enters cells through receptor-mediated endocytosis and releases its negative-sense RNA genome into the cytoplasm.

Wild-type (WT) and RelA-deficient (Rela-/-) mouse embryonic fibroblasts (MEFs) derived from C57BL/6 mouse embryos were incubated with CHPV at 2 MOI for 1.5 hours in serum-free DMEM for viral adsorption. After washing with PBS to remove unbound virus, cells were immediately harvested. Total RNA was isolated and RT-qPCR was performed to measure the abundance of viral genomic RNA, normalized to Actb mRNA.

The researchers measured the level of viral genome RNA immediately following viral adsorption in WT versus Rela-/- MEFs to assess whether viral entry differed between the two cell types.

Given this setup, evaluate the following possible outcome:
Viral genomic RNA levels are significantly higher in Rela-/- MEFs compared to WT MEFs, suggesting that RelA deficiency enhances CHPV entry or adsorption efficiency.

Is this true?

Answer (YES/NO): NO